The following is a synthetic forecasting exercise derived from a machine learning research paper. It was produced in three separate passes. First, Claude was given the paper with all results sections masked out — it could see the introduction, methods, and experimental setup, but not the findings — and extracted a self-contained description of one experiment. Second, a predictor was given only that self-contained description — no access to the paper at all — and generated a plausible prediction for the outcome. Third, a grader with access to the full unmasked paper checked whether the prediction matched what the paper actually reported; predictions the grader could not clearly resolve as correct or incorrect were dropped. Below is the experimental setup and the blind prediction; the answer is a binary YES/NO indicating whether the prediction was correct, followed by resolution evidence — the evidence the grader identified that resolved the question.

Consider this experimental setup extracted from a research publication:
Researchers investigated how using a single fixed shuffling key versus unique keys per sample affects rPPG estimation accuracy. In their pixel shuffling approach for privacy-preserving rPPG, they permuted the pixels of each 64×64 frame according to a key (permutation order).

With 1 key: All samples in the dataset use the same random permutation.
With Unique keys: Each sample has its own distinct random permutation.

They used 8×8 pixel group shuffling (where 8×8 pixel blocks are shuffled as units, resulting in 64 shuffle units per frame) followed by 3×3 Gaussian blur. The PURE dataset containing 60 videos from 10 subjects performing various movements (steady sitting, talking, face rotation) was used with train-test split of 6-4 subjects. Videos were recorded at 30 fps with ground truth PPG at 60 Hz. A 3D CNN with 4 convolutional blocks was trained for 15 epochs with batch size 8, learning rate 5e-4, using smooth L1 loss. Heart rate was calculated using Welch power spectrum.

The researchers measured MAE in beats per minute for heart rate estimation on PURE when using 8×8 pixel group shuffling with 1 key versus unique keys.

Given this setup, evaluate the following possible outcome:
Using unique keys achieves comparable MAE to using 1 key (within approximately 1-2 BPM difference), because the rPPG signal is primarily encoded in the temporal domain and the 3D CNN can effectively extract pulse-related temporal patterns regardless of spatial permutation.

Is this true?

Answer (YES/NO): NO